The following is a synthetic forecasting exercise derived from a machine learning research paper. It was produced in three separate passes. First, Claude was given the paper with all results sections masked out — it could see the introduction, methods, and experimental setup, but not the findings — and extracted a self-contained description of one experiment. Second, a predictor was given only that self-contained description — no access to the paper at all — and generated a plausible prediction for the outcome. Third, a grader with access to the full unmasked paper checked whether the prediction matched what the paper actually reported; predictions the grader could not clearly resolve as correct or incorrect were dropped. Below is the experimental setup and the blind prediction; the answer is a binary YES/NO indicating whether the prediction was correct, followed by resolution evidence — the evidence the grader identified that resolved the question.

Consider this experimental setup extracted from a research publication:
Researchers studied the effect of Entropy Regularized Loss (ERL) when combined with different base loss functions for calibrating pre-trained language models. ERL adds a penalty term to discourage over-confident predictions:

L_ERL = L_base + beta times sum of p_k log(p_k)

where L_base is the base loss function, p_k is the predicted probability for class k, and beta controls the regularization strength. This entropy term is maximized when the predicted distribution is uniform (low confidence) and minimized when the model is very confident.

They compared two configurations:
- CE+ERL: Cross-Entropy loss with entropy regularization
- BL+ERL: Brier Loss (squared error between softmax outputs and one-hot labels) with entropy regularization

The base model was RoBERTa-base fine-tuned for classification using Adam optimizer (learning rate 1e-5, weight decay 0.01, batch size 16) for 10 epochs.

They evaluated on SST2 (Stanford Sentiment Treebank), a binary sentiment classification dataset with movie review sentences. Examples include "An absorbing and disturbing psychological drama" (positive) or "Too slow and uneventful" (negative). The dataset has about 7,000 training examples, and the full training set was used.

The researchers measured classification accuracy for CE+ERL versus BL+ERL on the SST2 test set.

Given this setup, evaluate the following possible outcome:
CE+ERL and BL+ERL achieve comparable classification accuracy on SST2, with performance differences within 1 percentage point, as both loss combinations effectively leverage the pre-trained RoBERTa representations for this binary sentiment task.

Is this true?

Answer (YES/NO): YES